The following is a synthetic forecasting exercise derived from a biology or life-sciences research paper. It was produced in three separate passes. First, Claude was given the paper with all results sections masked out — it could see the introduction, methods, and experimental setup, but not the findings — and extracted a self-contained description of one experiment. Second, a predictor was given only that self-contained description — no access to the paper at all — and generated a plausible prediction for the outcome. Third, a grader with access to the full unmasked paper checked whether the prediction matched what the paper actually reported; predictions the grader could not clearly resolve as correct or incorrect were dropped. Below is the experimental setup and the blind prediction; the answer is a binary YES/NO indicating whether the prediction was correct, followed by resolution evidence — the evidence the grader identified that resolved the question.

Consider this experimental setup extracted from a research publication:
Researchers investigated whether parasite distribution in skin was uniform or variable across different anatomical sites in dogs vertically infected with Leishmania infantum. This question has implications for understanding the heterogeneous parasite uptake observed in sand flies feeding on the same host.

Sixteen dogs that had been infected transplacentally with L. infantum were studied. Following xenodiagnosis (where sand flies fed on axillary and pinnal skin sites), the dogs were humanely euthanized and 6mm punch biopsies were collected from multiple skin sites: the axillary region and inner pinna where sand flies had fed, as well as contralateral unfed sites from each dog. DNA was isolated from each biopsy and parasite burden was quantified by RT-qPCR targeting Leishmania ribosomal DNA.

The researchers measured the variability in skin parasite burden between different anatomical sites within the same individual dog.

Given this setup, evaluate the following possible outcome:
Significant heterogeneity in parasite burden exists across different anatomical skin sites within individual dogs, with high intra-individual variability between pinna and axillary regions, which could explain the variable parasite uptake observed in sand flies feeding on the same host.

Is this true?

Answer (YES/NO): NO